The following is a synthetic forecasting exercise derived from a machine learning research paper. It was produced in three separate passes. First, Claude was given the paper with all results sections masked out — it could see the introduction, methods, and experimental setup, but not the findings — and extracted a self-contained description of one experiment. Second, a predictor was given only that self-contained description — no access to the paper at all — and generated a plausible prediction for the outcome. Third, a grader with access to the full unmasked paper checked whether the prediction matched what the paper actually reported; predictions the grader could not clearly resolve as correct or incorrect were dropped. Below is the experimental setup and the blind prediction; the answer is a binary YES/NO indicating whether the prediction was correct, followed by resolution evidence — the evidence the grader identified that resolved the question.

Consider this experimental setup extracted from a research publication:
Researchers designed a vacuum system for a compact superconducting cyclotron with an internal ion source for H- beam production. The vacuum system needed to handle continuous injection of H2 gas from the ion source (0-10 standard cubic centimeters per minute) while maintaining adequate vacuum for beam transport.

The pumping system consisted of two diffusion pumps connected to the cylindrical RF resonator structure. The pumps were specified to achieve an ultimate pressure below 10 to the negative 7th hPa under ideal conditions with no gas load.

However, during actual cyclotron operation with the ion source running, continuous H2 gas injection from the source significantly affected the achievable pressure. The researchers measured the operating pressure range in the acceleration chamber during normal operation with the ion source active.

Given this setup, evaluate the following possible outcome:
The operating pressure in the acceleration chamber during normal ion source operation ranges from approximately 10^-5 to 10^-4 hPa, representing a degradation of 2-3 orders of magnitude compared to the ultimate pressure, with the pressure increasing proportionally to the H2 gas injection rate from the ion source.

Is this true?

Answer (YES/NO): YES